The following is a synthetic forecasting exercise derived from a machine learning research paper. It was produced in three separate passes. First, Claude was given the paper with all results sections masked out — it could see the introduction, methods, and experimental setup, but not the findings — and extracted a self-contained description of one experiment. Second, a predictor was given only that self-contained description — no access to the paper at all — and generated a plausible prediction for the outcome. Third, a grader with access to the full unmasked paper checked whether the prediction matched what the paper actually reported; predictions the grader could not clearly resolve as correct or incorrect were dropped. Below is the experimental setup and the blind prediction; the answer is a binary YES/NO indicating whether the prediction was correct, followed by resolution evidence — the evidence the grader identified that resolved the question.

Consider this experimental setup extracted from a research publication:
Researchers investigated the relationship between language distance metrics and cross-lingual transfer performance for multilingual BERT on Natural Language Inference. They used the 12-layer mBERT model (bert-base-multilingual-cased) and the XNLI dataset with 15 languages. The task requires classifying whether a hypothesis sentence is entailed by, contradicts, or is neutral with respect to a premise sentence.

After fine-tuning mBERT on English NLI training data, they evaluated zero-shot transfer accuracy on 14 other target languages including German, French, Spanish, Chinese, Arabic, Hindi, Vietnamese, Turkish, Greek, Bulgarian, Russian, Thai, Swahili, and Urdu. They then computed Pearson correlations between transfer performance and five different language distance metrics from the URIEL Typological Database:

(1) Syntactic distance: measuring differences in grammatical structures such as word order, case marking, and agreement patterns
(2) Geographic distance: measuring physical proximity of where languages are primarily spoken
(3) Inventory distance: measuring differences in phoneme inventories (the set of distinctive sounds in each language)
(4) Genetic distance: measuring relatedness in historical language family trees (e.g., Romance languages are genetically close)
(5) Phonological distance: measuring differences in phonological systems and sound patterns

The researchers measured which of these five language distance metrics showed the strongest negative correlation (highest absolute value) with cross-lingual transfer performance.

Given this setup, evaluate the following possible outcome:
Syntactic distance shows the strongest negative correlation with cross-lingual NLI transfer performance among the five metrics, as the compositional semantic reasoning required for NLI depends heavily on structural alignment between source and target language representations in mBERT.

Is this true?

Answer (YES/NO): YES